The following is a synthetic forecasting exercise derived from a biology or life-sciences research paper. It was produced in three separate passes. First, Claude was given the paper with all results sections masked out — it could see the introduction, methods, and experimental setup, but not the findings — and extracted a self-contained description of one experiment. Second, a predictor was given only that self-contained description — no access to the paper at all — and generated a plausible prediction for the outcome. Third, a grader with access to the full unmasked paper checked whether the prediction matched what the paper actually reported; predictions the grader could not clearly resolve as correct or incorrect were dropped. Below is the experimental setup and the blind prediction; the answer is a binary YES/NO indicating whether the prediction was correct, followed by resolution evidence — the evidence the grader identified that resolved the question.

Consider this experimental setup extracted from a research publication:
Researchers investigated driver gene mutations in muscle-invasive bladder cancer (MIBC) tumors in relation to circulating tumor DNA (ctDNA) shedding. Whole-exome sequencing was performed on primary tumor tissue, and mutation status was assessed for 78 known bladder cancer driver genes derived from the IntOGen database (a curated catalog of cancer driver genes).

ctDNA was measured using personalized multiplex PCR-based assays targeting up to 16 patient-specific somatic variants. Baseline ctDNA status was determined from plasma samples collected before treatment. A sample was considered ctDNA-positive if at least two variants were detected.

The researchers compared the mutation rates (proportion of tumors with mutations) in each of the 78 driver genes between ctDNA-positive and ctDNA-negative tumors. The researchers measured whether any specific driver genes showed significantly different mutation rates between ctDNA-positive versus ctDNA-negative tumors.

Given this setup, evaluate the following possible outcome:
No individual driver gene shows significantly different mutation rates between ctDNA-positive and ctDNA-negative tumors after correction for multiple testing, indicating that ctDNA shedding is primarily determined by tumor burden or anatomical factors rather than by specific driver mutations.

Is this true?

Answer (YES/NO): NO